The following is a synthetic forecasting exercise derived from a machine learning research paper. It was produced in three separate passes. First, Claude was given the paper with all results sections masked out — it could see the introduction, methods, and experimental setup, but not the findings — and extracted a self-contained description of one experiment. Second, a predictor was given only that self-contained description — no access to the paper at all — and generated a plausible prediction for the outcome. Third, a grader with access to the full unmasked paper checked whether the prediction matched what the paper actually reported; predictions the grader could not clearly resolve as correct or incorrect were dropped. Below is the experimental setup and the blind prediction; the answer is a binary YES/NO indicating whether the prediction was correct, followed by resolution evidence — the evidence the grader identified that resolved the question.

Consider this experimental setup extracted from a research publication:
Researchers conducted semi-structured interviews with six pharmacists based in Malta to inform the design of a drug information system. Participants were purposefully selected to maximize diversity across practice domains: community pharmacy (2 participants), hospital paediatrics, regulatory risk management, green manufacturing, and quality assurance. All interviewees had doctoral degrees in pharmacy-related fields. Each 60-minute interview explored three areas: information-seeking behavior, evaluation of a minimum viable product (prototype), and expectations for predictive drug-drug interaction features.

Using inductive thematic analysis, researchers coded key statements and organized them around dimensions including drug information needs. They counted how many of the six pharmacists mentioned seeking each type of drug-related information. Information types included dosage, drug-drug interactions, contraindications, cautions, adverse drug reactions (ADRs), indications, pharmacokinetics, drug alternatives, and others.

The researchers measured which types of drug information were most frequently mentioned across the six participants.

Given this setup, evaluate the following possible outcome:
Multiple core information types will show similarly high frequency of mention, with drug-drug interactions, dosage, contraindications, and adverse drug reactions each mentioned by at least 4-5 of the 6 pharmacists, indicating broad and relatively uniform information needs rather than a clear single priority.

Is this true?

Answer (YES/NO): NO